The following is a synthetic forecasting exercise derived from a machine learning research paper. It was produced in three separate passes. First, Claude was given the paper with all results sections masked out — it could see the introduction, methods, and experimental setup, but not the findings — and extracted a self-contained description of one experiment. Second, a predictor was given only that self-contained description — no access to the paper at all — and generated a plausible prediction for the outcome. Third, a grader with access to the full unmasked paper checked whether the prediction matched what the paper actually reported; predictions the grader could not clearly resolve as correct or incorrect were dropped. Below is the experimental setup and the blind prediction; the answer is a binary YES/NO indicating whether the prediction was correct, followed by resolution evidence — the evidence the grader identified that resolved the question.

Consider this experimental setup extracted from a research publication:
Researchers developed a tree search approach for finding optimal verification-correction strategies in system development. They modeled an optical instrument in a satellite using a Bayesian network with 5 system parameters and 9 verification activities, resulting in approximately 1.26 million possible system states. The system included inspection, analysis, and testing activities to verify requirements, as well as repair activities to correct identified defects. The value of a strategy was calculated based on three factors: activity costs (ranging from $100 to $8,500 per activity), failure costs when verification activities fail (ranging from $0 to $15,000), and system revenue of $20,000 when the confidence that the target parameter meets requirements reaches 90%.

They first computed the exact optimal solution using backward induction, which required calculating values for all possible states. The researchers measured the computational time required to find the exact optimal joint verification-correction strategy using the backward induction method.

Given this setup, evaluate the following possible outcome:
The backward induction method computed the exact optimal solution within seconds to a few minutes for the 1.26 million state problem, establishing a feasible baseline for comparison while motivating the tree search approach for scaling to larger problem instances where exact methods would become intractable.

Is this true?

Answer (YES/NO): NO